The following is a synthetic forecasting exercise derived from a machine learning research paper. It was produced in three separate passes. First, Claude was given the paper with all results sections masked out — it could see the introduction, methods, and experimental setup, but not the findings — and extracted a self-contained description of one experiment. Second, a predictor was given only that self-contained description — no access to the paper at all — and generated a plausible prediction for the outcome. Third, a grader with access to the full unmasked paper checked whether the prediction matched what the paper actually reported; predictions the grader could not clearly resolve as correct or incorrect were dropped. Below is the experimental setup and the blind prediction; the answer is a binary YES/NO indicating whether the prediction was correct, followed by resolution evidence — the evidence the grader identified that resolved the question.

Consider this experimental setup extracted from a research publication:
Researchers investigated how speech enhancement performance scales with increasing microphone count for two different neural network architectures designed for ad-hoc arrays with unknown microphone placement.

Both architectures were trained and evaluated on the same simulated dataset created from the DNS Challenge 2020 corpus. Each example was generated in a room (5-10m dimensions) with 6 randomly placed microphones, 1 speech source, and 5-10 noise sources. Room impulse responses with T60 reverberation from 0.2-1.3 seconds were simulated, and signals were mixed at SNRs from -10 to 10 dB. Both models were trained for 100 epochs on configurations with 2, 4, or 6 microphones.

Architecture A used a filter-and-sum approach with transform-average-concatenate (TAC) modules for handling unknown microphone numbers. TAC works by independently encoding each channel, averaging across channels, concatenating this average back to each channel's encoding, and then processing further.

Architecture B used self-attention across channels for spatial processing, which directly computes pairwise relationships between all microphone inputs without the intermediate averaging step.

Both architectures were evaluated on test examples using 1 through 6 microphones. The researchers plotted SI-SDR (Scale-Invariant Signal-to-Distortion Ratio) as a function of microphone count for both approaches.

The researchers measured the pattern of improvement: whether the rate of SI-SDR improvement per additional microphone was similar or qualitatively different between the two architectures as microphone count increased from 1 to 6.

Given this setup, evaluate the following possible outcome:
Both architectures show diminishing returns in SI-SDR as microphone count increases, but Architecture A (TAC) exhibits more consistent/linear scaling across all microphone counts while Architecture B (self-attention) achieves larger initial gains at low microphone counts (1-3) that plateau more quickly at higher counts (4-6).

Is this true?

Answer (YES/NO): NO